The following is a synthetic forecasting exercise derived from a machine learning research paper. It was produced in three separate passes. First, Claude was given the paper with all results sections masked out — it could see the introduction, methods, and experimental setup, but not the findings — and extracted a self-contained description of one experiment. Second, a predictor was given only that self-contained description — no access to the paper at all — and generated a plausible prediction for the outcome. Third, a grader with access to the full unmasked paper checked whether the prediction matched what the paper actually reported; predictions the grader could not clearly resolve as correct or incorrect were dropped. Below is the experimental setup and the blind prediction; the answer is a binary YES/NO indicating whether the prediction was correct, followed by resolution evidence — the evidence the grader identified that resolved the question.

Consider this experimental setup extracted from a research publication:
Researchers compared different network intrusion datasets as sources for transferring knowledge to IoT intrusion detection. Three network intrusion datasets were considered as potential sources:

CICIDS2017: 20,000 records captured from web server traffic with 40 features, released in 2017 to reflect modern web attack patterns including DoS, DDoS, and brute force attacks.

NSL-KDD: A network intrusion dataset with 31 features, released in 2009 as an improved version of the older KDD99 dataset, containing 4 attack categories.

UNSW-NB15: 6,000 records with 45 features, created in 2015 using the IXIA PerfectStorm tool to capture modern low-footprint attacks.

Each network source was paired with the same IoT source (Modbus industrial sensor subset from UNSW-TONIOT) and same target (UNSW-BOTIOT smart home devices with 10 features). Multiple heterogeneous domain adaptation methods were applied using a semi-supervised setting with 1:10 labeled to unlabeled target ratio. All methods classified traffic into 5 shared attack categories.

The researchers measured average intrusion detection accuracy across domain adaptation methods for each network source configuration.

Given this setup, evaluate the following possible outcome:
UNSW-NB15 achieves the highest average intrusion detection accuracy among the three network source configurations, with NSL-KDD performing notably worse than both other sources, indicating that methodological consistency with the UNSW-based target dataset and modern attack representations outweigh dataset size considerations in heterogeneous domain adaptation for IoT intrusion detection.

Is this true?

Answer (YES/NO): NO